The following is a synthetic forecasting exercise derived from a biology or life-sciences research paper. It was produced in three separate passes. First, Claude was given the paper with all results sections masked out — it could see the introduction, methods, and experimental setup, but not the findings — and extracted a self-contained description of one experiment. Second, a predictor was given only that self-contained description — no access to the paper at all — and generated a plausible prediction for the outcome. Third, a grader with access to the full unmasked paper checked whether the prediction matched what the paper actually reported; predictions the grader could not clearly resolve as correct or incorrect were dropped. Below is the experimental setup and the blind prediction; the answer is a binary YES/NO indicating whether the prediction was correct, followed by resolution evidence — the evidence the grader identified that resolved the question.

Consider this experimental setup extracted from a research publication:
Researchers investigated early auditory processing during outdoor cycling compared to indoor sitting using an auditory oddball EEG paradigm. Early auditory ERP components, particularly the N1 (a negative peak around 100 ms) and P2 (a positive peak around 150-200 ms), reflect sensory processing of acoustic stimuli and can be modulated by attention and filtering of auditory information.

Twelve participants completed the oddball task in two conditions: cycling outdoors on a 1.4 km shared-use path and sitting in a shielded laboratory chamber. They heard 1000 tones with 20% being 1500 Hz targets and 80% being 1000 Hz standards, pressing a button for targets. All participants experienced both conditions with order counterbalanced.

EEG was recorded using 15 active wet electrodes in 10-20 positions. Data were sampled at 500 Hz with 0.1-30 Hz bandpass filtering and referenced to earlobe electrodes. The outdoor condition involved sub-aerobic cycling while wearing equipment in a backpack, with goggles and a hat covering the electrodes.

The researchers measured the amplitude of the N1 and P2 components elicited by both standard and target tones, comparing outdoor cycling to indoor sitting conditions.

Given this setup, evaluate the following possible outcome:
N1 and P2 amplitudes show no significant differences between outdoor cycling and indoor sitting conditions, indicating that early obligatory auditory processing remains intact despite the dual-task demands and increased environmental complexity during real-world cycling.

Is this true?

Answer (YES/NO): NO